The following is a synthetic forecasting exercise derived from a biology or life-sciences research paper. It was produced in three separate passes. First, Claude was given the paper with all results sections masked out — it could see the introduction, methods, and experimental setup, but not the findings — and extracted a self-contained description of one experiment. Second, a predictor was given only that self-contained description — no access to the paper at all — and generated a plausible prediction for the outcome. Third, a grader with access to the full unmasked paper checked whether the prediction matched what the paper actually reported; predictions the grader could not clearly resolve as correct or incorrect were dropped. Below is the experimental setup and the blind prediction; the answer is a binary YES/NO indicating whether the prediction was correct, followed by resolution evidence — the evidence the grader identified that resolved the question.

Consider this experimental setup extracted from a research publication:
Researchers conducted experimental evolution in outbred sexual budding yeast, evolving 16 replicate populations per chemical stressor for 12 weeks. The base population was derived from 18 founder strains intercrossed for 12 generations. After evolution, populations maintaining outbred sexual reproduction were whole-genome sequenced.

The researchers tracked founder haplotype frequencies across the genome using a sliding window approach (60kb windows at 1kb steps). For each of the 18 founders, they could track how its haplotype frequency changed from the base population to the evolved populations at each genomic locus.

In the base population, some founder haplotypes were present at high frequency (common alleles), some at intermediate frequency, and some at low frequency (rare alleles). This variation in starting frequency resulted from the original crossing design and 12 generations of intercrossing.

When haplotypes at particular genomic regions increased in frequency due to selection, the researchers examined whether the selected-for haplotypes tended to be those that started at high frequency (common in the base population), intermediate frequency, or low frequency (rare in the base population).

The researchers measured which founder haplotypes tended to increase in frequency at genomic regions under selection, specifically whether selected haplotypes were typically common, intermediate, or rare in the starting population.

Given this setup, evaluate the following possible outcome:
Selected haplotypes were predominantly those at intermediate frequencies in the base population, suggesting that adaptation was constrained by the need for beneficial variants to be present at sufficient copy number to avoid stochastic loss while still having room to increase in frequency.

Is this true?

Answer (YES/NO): NO